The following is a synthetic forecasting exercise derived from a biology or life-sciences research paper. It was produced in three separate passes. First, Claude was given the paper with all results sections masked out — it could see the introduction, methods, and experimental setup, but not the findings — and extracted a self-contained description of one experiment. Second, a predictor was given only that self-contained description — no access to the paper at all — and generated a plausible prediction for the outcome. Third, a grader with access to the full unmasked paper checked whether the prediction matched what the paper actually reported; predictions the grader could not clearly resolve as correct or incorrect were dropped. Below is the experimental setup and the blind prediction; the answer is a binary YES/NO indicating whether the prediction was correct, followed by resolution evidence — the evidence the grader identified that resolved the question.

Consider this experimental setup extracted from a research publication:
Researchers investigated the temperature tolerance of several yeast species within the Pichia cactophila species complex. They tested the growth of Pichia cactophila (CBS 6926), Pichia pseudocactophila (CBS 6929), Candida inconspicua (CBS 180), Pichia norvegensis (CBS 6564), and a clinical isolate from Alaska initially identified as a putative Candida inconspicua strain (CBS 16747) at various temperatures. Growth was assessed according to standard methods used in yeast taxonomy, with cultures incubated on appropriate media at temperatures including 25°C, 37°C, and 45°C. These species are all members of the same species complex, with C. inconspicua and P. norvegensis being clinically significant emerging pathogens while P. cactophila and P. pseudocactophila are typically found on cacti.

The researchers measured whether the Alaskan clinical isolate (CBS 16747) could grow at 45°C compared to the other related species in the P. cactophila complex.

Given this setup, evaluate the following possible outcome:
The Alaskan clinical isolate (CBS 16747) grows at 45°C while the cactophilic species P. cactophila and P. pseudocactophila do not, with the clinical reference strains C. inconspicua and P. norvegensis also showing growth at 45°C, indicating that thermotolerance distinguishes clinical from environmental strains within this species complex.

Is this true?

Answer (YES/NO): NO